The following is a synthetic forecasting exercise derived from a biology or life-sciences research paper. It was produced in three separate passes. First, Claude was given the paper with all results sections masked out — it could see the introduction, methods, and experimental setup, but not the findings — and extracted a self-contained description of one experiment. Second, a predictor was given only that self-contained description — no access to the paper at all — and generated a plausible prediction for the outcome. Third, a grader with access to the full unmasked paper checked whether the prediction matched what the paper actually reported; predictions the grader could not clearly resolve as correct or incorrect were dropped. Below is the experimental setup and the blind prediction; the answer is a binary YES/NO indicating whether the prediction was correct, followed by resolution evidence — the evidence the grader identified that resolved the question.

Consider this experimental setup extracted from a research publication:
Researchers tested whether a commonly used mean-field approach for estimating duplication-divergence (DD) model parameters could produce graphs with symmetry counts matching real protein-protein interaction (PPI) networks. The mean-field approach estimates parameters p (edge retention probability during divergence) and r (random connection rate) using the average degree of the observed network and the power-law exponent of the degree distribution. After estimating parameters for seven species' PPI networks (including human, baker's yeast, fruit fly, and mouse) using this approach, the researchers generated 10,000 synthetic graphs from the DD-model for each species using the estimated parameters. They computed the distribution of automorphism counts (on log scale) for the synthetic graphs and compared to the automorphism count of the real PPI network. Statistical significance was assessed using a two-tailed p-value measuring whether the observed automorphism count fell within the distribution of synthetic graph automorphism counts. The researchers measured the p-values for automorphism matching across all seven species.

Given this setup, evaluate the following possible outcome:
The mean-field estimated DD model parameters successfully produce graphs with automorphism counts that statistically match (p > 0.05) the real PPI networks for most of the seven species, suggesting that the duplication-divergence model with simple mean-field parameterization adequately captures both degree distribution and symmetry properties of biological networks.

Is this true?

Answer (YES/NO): NO